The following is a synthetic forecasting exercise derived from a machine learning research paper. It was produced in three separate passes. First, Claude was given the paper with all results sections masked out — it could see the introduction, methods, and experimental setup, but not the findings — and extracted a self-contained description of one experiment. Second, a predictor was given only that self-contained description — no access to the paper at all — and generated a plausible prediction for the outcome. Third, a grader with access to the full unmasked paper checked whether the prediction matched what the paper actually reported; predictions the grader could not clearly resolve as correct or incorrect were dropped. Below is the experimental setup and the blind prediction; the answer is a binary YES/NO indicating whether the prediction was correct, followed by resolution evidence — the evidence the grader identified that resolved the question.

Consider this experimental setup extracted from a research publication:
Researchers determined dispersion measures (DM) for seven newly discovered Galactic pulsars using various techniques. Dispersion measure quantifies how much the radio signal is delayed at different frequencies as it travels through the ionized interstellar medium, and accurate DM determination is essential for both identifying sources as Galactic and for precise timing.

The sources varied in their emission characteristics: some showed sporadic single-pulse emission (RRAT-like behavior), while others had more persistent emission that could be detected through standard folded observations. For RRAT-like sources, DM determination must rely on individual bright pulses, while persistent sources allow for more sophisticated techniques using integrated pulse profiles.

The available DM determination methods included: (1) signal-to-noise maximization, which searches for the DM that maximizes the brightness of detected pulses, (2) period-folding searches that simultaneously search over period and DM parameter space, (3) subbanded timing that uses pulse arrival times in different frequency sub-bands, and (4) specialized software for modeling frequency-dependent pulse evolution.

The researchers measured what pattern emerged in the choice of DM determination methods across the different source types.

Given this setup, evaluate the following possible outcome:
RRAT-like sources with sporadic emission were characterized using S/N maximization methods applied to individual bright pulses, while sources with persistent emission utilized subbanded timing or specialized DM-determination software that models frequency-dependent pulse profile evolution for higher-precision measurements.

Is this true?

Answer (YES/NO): NO